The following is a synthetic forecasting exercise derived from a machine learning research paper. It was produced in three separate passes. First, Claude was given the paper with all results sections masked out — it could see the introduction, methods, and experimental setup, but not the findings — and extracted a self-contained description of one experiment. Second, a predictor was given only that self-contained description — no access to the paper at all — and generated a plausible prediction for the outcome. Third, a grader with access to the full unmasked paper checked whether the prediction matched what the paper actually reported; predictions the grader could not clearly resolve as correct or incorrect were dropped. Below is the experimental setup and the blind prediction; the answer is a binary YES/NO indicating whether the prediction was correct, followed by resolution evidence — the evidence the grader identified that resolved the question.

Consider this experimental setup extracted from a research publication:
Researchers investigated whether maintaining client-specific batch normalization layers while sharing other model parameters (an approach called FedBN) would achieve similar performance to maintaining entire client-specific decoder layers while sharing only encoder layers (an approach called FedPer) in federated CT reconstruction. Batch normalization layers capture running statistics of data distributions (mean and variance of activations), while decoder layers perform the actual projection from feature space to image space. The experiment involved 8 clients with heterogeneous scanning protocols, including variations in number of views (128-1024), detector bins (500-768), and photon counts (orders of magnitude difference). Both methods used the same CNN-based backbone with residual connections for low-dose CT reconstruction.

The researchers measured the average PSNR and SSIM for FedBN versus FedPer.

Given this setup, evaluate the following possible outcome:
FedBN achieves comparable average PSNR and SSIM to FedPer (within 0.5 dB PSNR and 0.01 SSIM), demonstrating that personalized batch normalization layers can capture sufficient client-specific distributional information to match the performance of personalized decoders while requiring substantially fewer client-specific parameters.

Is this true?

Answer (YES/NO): NO